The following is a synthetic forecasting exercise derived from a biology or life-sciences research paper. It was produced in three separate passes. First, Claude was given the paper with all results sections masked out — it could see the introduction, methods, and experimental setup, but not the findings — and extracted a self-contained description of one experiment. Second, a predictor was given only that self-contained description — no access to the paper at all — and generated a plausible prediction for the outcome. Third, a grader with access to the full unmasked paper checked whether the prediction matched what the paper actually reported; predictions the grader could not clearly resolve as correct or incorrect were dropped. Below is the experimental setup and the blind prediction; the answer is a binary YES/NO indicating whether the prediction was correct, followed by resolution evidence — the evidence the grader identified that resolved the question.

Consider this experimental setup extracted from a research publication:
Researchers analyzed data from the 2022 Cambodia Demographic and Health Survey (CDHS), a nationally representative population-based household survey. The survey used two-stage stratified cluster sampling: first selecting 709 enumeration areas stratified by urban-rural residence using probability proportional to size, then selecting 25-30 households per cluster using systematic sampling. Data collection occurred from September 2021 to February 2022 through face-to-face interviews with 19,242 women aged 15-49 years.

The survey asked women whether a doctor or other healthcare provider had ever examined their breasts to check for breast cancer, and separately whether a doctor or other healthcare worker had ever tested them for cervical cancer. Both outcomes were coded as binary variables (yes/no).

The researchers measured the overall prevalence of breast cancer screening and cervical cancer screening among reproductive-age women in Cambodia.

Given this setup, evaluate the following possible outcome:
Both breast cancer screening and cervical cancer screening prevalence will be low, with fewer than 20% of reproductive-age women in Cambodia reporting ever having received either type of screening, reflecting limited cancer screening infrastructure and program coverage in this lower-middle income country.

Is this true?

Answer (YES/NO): YES